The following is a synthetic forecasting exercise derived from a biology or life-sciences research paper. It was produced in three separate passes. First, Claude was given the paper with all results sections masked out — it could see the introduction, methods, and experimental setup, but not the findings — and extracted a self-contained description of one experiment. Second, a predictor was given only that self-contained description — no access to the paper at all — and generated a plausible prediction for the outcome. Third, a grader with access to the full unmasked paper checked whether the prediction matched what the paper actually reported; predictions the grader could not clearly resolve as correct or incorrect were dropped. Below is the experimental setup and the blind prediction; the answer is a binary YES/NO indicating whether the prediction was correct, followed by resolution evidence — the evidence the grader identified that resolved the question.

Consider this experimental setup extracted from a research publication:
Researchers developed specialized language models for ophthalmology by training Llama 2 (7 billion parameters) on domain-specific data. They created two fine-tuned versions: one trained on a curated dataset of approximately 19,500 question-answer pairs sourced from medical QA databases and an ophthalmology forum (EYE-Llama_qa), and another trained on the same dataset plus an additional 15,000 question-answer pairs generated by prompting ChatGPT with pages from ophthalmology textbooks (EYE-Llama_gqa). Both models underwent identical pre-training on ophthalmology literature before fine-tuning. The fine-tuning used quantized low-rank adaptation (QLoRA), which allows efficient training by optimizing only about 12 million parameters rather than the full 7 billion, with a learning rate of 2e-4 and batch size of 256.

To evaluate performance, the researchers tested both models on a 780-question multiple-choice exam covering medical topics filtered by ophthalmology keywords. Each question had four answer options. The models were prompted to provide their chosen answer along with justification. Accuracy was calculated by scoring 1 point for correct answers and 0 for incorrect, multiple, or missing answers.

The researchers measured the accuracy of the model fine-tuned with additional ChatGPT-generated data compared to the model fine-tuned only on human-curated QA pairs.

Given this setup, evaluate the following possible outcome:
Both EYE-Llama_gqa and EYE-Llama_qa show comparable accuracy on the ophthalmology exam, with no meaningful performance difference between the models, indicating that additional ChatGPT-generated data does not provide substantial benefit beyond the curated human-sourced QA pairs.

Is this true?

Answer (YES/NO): NO